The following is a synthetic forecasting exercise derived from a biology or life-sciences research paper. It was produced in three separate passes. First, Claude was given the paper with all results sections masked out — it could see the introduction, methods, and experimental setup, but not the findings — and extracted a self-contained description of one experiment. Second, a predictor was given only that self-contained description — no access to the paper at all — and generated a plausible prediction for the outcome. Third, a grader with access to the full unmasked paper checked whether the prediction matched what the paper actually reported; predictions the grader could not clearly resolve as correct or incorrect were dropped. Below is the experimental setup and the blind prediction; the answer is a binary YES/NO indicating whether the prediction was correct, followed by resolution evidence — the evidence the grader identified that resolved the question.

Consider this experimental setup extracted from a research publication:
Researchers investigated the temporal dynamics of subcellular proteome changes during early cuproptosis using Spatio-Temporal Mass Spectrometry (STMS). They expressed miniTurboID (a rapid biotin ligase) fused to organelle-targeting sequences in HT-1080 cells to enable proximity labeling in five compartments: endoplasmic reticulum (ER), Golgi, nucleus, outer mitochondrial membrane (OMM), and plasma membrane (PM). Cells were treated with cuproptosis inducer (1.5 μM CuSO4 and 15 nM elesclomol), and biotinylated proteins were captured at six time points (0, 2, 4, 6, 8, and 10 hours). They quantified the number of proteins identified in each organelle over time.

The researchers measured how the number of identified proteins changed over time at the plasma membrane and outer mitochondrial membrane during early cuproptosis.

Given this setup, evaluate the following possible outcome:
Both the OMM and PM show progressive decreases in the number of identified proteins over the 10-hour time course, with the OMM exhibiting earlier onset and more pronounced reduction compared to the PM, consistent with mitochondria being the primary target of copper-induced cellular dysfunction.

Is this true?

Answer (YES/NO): NO